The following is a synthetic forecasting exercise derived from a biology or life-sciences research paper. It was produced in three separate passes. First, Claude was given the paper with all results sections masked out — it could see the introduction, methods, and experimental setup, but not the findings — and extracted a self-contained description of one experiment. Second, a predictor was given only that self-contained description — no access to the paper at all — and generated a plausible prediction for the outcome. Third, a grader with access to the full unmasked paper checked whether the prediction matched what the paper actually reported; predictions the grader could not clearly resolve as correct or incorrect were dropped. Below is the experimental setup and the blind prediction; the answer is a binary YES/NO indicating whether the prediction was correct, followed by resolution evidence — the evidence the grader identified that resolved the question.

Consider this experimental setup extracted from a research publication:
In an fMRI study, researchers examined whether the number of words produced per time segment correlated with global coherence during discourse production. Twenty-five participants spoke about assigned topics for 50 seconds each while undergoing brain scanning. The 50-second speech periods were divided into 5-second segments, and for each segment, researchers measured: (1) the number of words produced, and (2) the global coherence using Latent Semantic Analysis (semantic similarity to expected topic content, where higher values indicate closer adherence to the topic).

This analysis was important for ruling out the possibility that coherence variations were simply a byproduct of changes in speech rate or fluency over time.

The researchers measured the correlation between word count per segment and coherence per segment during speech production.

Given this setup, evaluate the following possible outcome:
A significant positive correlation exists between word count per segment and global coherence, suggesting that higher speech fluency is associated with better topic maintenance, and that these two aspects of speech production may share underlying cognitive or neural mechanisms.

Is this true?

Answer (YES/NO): NO